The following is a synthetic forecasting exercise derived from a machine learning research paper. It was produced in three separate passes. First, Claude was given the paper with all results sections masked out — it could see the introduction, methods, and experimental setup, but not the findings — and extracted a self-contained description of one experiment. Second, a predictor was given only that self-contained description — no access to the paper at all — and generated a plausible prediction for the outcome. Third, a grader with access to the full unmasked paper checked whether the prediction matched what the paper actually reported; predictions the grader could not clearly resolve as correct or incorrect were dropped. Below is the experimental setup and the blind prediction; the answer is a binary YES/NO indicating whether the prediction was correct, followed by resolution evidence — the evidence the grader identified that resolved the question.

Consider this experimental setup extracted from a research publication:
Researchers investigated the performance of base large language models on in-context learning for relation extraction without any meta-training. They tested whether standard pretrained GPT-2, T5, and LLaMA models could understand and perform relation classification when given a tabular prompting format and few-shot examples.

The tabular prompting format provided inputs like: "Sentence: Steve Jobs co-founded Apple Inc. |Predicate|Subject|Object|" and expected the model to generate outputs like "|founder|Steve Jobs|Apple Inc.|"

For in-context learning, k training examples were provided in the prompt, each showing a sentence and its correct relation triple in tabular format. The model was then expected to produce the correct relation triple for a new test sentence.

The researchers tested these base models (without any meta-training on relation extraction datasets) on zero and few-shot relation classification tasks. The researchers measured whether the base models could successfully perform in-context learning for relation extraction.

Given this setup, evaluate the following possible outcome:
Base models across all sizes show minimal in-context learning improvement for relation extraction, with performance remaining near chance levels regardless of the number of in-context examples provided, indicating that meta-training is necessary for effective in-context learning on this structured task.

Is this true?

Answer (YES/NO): YES